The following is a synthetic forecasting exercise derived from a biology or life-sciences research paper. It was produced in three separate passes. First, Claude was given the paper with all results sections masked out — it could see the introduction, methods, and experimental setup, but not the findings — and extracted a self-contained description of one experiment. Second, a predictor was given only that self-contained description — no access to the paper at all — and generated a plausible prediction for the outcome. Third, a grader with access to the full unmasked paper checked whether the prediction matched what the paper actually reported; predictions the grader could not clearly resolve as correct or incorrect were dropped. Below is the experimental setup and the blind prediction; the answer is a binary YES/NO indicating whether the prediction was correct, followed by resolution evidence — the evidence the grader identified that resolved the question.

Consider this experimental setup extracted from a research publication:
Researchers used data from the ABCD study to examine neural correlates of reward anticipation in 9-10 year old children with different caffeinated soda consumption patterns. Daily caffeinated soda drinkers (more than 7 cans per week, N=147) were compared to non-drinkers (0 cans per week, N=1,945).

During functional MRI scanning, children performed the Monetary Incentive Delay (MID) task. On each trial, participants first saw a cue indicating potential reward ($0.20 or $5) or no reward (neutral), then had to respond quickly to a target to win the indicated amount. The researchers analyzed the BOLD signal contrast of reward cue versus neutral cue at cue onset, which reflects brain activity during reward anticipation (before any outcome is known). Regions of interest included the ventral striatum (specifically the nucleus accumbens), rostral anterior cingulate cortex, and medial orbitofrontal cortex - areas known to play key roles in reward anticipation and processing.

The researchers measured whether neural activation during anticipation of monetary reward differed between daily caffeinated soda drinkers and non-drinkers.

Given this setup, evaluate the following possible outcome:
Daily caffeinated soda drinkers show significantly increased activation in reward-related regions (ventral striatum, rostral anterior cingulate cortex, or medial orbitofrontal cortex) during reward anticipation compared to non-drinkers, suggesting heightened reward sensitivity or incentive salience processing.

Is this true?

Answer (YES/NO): NO